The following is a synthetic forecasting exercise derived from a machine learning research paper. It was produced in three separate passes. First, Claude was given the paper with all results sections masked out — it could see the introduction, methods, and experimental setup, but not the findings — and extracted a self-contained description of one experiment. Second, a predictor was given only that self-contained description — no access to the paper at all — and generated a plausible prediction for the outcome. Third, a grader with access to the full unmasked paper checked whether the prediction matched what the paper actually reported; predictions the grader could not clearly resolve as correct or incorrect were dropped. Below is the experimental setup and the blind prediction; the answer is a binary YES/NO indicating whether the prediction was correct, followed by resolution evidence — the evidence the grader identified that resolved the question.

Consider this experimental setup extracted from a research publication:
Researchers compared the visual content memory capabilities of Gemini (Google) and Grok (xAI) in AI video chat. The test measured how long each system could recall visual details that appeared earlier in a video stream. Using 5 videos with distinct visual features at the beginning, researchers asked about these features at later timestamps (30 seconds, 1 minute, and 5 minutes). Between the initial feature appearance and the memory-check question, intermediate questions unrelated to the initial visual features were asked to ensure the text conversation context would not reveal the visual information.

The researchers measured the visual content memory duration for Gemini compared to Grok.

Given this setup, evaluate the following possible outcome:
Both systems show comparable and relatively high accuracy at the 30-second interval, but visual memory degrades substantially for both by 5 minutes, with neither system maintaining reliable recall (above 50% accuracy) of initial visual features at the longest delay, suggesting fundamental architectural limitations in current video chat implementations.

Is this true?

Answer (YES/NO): NO